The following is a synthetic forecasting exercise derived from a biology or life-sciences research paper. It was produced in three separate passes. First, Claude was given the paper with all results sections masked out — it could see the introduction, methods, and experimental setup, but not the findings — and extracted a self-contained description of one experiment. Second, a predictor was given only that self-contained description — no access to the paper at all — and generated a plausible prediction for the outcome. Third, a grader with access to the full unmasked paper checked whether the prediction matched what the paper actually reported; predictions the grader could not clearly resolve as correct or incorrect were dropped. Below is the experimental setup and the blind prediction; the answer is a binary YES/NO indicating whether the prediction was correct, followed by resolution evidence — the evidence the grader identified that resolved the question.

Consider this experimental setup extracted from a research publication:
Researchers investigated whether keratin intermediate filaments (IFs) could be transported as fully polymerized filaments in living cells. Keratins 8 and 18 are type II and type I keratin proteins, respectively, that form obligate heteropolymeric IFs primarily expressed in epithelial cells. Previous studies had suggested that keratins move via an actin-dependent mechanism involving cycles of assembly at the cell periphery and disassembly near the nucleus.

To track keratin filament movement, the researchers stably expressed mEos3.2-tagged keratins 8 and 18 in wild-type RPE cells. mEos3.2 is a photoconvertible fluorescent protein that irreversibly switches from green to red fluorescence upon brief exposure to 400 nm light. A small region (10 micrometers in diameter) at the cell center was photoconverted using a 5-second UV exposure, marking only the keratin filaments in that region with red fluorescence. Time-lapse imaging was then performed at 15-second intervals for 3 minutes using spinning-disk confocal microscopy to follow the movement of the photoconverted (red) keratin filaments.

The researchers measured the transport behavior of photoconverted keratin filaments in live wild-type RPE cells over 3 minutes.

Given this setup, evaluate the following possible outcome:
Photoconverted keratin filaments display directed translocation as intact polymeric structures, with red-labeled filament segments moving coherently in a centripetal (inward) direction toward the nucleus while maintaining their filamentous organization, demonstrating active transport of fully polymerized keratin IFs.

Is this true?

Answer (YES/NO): NO